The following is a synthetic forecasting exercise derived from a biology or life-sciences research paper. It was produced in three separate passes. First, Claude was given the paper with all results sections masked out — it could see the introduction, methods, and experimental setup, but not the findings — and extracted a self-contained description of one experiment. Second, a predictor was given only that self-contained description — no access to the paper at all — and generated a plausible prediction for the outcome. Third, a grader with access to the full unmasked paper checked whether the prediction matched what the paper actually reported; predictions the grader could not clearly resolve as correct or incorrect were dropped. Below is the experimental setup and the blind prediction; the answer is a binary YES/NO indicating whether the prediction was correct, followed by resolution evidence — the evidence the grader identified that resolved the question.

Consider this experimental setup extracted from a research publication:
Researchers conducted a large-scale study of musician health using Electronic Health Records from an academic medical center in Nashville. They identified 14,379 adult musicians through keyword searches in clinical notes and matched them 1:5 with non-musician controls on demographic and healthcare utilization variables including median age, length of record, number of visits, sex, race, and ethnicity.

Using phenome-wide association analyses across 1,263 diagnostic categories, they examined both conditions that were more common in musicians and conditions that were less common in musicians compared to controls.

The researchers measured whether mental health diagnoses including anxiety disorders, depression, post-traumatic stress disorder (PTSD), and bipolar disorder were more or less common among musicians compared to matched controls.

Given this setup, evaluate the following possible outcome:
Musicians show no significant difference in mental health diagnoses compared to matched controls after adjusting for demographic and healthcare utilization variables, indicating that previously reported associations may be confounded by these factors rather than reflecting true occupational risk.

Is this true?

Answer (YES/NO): NO